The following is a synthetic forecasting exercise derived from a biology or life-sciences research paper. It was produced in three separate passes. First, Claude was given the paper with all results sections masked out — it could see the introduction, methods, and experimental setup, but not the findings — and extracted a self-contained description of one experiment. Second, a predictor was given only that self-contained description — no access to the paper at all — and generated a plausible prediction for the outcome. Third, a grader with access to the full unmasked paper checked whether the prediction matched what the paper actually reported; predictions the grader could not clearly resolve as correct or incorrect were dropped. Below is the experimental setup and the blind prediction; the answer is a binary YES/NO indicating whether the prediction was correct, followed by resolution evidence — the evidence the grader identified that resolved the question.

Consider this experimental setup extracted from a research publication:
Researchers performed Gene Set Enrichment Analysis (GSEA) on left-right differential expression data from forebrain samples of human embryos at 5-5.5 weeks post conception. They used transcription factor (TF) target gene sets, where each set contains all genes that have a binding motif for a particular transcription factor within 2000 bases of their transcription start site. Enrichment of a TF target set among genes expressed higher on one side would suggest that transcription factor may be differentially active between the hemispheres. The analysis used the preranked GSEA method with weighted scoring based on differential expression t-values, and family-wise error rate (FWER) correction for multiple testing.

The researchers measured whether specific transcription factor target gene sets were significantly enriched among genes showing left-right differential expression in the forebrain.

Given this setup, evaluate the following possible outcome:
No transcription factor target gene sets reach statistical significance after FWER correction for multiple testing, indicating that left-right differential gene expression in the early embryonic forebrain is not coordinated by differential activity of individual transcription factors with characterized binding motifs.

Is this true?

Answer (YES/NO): NO